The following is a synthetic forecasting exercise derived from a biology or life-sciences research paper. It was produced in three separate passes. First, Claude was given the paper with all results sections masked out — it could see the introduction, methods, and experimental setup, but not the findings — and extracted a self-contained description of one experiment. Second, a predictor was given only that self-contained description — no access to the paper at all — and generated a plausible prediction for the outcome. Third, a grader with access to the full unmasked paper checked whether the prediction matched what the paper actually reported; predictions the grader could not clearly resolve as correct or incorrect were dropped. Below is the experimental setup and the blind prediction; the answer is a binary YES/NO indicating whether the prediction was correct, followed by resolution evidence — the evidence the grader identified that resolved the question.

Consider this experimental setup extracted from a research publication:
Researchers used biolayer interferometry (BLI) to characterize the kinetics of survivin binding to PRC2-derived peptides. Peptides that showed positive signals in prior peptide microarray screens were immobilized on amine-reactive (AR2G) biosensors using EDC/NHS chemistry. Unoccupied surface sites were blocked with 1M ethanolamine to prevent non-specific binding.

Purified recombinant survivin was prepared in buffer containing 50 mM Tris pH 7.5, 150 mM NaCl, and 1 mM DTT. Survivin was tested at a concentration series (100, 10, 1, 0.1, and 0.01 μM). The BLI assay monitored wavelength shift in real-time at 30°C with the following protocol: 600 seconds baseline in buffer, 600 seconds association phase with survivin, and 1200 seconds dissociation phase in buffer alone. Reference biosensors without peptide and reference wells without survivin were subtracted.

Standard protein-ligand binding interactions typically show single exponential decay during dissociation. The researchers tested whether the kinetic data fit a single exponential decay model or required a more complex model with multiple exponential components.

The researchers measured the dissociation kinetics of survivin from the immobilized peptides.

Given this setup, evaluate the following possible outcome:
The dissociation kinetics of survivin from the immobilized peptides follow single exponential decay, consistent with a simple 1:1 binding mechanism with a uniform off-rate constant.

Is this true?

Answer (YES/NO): NO